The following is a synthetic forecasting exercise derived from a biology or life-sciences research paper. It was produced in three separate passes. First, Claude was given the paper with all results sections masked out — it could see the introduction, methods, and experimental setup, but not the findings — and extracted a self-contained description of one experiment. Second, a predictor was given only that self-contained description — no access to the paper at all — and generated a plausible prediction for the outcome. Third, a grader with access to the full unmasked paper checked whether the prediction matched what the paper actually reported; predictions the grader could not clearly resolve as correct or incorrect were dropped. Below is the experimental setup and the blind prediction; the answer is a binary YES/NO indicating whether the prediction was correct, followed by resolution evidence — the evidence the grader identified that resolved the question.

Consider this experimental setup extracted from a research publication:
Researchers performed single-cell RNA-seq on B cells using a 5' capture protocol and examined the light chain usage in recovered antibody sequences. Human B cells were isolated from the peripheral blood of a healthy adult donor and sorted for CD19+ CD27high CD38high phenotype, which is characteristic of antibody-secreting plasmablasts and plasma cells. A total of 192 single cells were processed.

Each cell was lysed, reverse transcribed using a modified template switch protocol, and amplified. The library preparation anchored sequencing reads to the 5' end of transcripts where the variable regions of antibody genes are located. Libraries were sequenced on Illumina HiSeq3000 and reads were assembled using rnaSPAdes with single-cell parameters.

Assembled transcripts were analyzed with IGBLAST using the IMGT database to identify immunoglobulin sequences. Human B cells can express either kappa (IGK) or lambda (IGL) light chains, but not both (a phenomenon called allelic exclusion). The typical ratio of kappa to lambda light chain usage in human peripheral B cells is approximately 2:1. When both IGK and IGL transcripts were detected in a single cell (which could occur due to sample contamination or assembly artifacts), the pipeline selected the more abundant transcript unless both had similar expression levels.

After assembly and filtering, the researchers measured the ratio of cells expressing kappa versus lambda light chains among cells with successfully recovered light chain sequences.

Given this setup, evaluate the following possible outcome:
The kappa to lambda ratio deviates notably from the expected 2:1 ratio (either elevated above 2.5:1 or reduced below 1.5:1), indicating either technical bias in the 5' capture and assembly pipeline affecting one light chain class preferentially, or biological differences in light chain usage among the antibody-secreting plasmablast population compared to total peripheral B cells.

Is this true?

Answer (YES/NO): NO